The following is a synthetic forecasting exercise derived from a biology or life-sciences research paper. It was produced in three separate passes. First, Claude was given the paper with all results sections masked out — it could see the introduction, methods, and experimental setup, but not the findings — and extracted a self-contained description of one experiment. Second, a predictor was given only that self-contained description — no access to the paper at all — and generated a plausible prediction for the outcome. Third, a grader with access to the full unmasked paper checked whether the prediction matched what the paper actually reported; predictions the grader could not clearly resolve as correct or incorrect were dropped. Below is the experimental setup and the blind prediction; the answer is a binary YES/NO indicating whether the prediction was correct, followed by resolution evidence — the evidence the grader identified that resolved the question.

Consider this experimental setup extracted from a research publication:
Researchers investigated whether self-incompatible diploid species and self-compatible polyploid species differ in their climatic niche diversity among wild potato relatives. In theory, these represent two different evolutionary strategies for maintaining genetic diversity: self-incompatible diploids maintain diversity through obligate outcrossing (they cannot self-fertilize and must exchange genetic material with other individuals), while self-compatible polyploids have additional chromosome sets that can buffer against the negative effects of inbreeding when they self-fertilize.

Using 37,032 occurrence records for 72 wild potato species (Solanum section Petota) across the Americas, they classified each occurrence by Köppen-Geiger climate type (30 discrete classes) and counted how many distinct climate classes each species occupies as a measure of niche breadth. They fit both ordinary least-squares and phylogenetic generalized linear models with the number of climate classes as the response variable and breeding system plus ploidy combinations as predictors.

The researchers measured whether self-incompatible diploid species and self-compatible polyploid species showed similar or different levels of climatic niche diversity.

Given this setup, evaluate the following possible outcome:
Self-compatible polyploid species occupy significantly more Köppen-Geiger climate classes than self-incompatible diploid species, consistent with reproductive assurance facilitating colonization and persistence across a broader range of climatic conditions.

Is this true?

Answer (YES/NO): NO